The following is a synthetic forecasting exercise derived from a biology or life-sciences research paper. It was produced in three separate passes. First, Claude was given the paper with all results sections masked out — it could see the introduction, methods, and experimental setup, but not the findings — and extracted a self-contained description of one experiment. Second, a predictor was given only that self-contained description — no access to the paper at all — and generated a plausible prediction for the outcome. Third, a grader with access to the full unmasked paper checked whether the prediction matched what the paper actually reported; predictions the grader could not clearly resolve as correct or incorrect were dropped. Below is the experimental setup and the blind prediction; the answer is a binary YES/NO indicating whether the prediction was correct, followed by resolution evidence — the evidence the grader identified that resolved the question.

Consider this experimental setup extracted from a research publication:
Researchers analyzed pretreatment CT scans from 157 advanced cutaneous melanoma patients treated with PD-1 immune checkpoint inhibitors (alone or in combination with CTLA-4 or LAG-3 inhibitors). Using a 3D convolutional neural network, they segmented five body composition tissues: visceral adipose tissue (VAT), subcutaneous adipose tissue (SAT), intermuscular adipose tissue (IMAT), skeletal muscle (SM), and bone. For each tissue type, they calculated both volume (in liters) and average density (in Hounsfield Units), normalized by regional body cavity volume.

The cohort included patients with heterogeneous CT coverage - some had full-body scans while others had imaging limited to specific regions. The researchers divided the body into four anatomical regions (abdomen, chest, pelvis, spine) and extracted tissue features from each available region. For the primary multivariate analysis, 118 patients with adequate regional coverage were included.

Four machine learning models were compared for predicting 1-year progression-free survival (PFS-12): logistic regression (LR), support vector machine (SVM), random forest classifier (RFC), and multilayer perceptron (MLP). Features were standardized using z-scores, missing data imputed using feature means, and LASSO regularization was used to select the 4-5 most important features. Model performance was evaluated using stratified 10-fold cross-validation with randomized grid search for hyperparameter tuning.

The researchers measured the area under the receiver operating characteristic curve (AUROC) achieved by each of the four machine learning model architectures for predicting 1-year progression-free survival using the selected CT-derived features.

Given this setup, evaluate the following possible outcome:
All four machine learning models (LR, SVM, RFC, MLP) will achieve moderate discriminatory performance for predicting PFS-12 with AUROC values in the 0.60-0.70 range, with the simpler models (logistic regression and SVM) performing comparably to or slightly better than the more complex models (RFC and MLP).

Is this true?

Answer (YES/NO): NO